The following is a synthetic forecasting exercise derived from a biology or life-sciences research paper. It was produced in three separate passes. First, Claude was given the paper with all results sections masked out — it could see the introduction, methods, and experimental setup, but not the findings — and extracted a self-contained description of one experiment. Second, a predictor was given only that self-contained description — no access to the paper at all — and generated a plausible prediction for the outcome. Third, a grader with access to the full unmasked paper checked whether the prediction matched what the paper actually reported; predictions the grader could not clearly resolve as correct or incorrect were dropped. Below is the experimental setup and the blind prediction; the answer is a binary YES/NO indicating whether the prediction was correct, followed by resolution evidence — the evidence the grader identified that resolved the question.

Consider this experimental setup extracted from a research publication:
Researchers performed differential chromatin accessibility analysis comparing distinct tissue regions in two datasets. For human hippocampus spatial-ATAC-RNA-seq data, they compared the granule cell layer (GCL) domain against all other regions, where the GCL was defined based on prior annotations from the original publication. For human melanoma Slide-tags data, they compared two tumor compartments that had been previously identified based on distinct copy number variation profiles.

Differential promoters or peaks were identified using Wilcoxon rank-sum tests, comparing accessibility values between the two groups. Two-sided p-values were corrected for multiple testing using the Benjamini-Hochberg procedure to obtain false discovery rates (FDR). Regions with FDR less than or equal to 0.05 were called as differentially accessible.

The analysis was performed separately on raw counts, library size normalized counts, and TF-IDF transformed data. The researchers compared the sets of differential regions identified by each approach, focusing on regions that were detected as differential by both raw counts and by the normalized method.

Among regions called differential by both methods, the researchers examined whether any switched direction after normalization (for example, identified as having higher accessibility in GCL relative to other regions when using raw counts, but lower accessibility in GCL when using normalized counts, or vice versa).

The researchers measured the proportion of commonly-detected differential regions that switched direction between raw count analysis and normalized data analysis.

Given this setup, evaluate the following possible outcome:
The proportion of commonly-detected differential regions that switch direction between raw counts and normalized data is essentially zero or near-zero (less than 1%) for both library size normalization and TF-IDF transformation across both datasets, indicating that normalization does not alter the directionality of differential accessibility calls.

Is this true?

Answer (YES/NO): NO